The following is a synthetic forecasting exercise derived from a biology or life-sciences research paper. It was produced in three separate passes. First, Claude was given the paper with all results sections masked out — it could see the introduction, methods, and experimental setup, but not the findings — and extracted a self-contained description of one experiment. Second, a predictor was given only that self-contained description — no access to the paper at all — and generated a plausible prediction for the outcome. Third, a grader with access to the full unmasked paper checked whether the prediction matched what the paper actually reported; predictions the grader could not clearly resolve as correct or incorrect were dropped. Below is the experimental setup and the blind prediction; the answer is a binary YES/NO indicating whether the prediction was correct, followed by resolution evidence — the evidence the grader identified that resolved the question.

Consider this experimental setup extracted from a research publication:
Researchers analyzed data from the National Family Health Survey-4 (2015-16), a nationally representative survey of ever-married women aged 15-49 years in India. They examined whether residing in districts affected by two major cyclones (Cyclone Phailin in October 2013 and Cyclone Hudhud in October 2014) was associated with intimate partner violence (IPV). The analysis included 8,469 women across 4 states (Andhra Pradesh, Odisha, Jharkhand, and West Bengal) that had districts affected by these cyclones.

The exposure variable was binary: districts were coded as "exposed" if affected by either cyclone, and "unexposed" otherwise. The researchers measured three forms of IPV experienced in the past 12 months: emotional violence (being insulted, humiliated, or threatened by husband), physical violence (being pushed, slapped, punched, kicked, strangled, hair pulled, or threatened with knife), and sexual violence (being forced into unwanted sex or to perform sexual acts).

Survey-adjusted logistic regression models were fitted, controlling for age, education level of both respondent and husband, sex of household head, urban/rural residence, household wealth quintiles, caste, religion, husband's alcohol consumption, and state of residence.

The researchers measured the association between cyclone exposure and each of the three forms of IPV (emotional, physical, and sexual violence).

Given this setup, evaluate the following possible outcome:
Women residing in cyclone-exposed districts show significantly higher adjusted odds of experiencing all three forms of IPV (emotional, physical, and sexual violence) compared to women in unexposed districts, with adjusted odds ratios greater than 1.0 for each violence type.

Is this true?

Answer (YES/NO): NO